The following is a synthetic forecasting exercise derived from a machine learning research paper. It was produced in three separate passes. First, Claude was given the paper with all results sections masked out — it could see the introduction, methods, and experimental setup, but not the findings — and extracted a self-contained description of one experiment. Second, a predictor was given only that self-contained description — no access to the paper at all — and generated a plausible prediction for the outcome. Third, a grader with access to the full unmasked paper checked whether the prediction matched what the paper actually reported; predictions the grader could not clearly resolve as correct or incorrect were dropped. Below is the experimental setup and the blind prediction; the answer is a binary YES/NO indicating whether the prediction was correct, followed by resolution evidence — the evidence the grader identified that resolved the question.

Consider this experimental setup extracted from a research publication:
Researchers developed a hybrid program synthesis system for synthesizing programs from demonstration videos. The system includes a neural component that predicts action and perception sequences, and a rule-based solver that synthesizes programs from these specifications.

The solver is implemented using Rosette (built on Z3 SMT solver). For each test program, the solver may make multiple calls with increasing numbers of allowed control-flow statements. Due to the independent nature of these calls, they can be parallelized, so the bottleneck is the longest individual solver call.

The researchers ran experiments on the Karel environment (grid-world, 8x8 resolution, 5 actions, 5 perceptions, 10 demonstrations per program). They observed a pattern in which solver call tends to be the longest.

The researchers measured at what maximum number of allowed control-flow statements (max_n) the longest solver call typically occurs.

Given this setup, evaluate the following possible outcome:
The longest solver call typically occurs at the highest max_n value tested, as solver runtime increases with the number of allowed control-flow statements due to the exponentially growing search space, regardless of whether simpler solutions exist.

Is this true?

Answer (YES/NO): YES